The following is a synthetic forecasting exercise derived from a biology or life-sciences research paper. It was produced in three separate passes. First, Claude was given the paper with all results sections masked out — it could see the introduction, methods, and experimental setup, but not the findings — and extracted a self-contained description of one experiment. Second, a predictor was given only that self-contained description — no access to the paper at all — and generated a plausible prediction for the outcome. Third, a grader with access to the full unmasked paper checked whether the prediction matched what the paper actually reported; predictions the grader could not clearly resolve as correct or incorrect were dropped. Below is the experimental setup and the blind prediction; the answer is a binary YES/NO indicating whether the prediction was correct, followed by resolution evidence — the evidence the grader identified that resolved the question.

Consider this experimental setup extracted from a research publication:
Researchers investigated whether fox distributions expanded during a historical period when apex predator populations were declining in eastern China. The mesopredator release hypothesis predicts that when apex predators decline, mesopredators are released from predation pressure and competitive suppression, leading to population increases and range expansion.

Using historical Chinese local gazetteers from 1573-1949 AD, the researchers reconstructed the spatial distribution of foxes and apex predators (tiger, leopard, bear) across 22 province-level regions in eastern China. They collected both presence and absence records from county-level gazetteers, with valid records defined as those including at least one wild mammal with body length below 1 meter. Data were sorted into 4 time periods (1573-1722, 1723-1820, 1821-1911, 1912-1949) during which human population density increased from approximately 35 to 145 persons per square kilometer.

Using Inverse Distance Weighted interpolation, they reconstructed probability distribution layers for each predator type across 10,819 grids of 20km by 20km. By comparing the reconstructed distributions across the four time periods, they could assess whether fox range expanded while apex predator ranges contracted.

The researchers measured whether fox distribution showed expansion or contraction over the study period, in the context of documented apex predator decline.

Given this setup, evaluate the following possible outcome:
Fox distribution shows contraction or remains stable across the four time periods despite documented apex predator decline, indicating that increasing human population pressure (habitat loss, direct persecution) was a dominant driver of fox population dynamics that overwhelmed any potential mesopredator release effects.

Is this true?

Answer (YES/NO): NO